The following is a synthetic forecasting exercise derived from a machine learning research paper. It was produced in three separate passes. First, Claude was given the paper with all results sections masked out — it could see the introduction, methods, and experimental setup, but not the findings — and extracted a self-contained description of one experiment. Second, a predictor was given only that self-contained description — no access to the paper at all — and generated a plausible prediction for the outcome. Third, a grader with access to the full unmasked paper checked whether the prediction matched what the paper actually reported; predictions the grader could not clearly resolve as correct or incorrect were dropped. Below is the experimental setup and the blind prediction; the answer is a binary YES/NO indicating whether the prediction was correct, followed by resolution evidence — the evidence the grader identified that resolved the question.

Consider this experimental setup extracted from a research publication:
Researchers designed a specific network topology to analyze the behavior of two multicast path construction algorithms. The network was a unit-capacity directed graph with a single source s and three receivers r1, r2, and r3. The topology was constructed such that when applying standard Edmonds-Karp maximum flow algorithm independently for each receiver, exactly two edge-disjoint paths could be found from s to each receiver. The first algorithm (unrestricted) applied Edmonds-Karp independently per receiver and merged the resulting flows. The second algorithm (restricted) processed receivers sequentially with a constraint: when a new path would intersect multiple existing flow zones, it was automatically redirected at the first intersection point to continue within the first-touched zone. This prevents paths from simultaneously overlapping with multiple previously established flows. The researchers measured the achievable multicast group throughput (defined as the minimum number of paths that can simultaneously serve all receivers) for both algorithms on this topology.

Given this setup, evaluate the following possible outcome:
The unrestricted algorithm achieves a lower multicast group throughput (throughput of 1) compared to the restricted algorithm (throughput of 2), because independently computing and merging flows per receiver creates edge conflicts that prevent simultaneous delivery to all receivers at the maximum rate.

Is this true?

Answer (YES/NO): NO